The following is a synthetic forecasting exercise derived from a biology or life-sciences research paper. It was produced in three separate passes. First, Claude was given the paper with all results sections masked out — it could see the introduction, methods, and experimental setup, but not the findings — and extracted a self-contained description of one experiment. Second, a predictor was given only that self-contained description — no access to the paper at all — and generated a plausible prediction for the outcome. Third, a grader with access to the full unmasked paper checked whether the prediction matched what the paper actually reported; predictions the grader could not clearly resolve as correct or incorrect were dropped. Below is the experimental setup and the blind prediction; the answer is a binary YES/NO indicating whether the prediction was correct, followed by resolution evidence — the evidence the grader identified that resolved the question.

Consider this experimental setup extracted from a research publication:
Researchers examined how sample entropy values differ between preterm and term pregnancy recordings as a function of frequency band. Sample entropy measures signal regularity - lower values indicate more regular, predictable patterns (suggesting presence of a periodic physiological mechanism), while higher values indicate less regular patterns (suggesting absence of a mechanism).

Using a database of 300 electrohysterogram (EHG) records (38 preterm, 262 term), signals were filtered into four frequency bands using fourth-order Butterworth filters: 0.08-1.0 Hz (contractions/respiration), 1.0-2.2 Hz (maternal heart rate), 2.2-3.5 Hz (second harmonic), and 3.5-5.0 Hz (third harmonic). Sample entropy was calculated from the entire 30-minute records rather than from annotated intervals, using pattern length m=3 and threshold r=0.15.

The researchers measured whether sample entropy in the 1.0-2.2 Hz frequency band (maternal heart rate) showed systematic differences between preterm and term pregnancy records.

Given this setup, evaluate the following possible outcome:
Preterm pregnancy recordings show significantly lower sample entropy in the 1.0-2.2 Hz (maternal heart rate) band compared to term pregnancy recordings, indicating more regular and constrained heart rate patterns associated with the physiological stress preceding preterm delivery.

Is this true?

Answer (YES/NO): NO